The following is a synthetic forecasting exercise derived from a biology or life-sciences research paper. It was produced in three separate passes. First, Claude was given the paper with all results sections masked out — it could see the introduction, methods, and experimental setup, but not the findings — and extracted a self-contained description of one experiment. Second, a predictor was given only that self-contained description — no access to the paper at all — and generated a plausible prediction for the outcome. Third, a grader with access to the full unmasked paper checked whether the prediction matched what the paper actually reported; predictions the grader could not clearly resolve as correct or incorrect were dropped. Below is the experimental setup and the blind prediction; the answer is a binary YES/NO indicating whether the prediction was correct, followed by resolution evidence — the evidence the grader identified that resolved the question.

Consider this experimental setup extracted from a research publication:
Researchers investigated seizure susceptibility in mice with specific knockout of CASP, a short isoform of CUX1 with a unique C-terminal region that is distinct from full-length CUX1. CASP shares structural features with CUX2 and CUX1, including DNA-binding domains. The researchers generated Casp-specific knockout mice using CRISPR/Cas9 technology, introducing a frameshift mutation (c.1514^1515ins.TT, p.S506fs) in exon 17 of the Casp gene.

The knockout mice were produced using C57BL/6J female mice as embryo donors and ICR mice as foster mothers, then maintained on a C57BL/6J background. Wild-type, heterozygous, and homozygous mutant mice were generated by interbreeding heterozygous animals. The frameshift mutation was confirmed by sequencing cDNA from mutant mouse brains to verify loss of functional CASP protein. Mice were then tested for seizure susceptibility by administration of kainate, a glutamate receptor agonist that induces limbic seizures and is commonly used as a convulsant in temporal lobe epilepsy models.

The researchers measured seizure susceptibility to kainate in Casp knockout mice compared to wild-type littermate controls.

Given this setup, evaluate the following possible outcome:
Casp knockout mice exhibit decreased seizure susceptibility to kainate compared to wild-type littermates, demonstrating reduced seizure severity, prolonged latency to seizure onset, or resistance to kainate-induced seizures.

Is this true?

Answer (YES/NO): NO